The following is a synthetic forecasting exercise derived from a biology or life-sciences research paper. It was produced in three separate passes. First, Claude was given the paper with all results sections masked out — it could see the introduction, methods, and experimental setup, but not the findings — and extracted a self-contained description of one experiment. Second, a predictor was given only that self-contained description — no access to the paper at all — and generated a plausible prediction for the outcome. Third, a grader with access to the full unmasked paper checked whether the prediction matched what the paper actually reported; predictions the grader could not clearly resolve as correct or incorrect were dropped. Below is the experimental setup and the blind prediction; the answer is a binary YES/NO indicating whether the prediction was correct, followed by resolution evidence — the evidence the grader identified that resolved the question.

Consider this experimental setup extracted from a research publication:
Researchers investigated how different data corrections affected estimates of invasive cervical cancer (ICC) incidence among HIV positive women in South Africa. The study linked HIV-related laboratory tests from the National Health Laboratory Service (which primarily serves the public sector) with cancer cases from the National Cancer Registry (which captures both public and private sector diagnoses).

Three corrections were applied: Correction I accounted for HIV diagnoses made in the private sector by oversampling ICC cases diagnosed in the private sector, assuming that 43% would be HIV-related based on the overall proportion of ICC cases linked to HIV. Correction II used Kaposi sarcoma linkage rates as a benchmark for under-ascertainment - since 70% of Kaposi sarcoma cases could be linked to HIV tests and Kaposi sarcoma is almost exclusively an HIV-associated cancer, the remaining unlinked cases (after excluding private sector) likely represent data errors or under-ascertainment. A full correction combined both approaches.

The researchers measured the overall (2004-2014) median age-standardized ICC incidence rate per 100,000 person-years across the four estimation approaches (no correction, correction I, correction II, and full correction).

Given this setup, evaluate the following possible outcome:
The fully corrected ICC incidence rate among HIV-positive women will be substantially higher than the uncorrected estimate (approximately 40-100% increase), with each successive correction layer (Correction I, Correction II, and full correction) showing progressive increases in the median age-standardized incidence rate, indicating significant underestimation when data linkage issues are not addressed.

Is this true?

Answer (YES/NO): NO